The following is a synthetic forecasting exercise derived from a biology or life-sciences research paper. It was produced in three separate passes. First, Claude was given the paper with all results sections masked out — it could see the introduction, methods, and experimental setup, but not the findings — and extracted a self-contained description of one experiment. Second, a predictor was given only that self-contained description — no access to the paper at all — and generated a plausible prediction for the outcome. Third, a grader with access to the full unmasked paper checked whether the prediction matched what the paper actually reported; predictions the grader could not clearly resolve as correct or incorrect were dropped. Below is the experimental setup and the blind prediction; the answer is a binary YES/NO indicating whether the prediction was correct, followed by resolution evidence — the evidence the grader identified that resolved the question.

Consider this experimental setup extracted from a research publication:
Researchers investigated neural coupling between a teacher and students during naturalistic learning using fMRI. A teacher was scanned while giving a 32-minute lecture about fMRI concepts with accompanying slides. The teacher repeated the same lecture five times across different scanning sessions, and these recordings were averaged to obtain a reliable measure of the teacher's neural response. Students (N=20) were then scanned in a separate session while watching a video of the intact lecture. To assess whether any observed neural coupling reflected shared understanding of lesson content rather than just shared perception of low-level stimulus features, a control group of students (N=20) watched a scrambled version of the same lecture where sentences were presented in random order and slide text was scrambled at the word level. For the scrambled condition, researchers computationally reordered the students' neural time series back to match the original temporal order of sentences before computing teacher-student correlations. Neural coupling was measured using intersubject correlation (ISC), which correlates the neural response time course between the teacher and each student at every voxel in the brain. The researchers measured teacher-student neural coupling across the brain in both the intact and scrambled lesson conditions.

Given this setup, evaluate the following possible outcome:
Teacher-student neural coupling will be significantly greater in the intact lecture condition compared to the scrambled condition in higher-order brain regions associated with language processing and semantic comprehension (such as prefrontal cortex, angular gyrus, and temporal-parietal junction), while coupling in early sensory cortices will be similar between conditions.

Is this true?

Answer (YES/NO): NO